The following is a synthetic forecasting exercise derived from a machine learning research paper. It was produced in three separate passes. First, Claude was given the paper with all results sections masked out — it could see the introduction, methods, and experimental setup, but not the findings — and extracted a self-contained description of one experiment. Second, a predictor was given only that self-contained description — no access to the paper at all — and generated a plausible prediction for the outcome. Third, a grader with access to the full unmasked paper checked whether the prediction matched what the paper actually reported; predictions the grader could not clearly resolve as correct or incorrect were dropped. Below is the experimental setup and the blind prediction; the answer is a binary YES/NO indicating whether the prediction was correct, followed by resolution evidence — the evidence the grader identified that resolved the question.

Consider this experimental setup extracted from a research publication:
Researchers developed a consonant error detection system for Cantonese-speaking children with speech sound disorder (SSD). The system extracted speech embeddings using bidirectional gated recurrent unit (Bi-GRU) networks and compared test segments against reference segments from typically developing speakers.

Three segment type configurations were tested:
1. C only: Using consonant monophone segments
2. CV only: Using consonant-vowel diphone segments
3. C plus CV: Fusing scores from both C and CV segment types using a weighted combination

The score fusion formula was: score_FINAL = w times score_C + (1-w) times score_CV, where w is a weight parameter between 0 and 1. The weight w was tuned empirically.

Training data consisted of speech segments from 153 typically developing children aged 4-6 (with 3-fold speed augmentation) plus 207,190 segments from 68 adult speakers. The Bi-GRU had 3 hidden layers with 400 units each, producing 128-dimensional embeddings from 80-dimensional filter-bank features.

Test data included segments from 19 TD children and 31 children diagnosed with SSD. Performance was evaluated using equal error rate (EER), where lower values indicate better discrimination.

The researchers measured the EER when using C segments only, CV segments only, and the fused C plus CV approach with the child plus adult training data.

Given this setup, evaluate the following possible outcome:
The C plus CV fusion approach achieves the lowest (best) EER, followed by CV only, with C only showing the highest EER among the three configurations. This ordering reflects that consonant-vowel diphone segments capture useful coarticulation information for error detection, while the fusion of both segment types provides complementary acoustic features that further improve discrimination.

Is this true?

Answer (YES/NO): NO